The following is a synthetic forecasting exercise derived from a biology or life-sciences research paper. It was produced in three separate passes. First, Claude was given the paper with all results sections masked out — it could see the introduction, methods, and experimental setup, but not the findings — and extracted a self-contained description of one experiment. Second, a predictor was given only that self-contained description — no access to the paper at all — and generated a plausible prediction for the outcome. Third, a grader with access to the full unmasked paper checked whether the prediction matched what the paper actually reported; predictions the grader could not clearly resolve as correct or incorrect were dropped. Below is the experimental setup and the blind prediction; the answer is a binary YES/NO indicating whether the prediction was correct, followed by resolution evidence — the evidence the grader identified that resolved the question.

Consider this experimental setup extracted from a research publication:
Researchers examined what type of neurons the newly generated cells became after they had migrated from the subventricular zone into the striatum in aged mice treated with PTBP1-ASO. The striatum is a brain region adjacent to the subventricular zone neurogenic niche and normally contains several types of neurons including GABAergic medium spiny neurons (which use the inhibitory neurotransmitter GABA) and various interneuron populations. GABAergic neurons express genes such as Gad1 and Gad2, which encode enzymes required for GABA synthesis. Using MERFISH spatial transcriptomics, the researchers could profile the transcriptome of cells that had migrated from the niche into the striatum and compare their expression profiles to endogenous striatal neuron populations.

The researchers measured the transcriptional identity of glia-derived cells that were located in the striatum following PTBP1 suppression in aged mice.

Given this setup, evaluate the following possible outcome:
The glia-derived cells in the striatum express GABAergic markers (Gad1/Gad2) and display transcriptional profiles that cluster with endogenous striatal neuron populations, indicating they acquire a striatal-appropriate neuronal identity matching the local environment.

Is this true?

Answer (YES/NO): YES